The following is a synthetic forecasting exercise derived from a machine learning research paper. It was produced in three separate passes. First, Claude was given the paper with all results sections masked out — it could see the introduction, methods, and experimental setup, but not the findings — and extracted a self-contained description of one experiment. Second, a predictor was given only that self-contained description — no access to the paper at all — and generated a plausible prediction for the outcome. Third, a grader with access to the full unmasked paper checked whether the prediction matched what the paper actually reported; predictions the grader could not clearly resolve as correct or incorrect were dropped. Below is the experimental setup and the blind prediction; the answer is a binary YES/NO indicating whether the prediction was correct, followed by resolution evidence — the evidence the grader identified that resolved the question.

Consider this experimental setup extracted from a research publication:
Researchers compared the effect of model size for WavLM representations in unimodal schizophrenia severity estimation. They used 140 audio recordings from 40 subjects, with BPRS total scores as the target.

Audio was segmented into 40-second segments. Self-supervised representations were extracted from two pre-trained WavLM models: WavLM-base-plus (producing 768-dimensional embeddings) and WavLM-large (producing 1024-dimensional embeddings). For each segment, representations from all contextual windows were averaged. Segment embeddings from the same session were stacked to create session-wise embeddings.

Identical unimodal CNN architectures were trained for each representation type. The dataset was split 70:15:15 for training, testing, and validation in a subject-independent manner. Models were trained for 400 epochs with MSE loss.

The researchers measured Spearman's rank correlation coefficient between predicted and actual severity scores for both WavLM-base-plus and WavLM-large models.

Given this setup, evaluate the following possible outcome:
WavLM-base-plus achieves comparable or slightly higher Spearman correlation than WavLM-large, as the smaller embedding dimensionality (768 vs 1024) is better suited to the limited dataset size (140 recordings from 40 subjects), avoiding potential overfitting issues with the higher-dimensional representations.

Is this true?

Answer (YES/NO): NO